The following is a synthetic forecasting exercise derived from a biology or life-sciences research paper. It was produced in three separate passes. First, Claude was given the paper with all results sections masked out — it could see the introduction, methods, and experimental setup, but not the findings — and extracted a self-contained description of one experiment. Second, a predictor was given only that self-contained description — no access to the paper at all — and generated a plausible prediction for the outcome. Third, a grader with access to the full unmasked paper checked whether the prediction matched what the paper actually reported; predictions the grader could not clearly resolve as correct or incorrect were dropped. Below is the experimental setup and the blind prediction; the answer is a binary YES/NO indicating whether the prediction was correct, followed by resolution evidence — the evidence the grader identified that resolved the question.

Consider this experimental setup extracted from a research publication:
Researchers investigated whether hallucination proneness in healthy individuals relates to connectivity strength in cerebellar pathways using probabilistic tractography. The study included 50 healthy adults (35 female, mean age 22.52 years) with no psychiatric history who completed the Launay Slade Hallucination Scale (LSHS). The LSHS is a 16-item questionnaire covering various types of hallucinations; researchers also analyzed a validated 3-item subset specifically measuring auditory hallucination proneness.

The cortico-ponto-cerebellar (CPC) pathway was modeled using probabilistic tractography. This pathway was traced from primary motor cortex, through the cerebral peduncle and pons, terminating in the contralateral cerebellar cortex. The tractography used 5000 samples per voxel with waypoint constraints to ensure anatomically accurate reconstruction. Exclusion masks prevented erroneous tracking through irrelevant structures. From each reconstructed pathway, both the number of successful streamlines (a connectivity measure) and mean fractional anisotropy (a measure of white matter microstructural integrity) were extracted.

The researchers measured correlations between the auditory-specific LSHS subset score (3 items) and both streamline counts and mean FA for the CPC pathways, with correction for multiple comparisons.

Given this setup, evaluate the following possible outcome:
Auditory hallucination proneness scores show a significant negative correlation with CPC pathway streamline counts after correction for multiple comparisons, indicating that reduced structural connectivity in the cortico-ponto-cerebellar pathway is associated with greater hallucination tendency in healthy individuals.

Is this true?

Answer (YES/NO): NO